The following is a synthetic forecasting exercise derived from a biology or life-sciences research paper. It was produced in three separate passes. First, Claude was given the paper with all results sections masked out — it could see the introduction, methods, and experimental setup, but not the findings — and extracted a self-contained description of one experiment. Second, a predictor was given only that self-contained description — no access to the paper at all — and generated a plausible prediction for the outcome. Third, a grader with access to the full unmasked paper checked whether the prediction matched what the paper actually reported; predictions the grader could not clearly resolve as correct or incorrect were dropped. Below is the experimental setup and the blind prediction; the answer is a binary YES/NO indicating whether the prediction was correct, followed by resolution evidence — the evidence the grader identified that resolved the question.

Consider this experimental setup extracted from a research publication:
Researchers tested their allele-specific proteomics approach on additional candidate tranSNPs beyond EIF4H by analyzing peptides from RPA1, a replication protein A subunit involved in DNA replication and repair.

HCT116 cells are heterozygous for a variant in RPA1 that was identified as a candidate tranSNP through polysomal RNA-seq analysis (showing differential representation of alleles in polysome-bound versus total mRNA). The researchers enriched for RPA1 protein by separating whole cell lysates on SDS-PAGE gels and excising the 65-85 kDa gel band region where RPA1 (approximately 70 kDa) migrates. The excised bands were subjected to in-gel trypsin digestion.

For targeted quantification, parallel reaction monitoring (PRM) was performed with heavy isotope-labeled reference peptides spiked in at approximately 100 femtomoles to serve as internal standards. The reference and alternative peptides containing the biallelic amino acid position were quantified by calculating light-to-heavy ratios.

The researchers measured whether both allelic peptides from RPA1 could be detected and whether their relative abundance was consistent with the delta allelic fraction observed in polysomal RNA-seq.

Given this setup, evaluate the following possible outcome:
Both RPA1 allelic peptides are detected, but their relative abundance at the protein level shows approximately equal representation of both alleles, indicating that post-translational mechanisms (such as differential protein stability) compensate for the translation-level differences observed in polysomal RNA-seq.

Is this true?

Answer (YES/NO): NO